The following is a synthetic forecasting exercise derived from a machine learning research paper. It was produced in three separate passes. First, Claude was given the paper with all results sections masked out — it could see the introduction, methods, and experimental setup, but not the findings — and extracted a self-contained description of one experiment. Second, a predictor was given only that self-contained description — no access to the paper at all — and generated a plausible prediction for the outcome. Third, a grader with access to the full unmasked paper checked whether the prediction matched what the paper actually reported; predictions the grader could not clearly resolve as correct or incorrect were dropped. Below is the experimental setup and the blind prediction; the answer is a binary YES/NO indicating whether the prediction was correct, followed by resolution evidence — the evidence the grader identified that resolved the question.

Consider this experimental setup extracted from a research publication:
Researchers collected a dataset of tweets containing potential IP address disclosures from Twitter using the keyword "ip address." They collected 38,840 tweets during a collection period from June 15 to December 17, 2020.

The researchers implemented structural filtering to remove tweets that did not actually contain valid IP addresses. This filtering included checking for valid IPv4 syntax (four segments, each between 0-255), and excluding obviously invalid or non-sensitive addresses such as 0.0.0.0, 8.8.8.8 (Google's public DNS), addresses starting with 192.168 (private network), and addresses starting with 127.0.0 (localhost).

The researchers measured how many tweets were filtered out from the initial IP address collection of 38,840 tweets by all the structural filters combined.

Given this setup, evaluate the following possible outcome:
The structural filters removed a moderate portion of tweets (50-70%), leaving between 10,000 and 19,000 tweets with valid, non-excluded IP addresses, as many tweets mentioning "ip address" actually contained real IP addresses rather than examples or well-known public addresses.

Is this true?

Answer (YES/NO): NO